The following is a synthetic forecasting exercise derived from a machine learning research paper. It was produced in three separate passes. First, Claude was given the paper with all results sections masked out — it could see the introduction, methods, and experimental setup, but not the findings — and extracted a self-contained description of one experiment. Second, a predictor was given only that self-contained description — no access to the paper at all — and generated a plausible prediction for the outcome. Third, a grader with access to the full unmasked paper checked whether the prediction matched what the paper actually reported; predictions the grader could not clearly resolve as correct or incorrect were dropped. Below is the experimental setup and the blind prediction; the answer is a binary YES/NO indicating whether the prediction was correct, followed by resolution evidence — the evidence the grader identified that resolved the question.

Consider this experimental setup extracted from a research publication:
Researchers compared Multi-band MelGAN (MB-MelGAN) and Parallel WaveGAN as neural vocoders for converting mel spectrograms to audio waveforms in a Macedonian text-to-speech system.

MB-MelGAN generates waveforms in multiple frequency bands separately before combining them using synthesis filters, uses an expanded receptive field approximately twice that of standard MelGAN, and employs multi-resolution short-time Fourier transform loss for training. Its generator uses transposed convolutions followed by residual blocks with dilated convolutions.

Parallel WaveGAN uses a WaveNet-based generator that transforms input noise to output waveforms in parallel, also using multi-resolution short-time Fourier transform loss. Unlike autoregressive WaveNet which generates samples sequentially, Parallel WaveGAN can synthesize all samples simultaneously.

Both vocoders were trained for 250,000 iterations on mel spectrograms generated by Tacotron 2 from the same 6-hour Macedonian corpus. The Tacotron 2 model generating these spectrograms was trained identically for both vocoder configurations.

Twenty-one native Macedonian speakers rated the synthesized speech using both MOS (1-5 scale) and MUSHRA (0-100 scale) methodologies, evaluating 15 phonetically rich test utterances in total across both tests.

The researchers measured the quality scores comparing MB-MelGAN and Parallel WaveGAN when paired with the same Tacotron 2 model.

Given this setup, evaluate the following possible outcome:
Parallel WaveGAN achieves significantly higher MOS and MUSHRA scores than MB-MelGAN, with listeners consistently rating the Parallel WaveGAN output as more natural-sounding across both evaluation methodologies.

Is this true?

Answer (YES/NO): YES